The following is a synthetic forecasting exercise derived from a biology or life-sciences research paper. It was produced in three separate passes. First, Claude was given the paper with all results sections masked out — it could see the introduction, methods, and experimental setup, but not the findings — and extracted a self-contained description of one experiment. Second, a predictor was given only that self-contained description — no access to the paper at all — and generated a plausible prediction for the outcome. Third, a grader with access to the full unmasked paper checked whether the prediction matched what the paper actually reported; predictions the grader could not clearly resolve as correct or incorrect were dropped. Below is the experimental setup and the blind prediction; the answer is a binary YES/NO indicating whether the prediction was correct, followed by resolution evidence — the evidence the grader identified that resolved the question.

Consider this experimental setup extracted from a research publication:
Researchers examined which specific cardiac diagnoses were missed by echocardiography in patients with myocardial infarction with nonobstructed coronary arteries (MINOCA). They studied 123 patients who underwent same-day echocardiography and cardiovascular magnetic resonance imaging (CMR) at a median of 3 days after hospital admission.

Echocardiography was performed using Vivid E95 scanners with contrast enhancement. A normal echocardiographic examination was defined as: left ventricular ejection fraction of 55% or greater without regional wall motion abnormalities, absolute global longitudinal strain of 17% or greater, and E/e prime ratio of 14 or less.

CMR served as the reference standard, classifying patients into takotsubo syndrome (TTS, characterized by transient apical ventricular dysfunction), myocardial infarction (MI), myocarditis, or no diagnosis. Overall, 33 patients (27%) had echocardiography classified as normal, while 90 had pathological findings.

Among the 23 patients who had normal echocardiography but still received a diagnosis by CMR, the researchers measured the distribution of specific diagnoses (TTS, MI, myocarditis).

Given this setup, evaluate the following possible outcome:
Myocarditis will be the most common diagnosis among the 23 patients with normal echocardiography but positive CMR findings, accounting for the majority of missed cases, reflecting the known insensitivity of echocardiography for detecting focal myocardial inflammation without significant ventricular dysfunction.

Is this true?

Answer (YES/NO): NO